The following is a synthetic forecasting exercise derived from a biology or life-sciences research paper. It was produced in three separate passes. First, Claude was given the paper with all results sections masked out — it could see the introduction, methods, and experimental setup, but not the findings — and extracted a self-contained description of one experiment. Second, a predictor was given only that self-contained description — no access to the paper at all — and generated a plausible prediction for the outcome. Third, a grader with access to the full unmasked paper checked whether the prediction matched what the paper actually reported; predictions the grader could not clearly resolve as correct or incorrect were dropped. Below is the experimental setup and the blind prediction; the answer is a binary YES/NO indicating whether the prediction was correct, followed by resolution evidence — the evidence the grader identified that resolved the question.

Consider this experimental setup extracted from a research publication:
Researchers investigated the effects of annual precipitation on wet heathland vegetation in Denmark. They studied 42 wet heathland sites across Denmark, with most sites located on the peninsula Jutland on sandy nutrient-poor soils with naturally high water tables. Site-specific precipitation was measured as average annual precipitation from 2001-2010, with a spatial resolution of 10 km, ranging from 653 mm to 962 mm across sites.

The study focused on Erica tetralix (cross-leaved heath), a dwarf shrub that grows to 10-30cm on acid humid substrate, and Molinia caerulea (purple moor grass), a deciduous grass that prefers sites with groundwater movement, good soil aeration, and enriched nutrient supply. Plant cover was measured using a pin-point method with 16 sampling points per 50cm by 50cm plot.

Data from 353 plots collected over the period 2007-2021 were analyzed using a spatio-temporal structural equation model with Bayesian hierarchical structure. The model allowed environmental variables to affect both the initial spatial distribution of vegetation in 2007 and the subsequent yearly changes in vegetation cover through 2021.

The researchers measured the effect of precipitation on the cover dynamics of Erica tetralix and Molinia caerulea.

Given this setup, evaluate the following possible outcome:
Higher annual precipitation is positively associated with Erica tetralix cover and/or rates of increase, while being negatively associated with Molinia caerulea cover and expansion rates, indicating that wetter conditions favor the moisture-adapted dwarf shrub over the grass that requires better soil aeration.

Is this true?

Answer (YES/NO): YES